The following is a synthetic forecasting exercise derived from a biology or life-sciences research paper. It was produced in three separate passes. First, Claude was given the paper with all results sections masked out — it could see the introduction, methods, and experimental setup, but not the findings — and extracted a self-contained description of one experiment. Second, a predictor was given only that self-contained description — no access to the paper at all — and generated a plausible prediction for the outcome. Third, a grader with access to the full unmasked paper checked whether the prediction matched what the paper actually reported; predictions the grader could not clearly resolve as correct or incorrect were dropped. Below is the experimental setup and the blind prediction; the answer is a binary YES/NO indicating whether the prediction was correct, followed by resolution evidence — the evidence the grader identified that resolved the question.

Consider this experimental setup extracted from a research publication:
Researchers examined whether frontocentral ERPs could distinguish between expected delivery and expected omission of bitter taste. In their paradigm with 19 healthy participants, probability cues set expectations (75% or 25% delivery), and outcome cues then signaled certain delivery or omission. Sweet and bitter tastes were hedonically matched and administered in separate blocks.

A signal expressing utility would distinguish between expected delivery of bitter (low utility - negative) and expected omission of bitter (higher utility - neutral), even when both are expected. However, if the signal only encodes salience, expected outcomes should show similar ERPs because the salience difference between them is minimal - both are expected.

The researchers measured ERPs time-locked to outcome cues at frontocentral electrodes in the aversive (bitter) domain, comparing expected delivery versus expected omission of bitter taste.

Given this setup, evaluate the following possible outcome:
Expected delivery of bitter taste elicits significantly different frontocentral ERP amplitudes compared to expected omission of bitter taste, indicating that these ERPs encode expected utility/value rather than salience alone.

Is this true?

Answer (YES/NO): NO